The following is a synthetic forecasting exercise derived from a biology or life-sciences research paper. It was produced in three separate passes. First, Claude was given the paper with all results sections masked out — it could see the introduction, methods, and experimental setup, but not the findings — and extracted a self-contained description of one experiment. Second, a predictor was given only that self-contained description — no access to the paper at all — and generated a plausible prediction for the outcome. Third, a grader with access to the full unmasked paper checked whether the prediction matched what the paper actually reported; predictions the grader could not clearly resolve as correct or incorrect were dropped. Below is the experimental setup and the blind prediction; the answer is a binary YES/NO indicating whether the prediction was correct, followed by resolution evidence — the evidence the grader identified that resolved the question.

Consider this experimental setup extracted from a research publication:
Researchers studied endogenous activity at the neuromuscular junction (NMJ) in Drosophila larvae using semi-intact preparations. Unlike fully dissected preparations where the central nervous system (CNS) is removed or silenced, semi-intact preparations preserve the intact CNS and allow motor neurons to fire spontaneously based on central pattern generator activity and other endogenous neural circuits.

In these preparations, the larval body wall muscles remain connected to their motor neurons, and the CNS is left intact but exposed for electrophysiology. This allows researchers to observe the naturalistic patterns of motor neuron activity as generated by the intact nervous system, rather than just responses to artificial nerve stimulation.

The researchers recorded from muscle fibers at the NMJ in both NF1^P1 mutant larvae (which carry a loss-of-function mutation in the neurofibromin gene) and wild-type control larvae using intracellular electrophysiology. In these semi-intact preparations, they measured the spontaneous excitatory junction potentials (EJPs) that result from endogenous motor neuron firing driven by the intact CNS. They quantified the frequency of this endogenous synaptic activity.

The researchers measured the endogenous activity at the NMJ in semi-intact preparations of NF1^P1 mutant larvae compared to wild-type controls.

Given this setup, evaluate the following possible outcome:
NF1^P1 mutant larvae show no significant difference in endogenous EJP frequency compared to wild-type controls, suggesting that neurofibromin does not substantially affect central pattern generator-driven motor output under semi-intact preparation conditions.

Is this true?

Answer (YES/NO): NO